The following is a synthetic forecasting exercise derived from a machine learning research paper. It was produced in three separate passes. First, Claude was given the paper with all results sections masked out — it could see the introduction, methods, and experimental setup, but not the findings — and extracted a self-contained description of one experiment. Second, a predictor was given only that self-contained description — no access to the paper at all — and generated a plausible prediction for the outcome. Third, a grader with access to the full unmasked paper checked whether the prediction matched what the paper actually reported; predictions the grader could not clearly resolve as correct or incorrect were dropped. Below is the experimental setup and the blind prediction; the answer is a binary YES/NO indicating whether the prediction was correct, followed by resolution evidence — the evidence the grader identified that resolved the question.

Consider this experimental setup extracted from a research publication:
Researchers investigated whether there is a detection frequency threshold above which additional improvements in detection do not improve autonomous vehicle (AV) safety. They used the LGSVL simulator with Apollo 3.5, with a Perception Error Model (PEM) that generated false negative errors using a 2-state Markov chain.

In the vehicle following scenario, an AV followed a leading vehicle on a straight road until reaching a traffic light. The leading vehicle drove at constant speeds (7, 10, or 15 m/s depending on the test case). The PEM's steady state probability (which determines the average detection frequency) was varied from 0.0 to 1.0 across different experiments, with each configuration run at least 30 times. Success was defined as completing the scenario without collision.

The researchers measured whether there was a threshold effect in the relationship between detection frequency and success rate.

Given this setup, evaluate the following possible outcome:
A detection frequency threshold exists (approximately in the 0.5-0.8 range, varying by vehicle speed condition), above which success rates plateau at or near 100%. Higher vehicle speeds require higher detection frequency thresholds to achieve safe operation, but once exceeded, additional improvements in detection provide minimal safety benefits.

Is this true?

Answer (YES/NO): NO